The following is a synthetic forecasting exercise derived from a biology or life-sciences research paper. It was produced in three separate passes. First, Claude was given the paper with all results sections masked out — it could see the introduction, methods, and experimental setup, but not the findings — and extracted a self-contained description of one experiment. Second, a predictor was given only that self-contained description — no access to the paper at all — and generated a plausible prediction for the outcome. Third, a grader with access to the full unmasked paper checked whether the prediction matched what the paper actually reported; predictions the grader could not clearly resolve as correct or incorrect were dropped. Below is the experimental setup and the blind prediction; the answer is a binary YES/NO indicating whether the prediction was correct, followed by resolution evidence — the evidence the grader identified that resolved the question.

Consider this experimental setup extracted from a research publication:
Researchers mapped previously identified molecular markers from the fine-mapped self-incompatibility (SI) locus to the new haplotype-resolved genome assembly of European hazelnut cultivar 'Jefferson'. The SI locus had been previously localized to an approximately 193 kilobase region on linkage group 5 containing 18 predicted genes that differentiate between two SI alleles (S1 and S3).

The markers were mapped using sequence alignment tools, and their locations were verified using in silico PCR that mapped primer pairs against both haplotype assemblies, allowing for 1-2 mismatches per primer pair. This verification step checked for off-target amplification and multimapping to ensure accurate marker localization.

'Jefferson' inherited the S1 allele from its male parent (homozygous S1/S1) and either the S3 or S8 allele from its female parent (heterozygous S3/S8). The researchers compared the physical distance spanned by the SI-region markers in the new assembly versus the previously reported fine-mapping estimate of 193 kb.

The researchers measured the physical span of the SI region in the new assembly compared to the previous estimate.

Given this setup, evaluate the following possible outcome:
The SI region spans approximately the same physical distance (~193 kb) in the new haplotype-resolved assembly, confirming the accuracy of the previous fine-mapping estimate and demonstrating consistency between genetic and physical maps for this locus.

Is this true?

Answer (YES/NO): NO